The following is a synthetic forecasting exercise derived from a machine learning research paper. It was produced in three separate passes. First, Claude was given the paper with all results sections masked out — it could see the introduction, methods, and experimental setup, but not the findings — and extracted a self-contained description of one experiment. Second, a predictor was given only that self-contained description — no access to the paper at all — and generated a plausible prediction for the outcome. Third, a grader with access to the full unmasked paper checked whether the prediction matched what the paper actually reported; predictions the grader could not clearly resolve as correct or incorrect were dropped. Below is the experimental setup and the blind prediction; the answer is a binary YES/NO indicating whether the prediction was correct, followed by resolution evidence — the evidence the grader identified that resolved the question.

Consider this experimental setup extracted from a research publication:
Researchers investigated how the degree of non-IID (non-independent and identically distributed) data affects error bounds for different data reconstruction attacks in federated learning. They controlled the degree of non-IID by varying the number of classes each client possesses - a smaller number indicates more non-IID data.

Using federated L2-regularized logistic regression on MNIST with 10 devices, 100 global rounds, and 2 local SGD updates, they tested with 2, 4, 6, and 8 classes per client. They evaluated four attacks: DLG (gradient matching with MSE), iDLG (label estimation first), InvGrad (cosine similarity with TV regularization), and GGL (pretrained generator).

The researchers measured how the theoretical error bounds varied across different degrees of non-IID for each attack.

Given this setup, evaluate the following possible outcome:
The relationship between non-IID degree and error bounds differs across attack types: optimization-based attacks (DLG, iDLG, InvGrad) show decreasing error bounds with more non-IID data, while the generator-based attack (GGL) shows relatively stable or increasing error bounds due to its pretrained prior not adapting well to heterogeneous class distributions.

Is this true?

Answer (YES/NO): NO